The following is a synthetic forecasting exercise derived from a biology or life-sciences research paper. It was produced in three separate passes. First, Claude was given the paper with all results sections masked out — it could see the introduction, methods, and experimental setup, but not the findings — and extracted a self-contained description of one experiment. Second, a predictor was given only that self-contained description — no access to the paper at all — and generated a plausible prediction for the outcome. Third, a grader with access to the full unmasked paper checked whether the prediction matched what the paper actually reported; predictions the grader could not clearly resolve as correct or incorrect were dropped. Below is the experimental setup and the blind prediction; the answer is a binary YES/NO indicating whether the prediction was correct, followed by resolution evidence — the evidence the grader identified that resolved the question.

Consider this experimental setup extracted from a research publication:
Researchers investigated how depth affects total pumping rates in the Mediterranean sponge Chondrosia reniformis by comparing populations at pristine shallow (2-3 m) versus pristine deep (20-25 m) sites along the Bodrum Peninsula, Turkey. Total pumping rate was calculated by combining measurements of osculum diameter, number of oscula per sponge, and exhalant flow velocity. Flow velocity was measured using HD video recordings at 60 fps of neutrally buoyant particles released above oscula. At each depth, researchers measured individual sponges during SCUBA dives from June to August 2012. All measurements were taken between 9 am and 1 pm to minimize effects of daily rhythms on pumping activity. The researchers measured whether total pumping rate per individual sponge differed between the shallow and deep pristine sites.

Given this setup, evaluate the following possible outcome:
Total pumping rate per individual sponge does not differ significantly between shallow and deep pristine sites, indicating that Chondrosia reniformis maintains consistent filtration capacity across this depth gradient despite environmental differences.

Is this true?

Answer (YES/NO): NO